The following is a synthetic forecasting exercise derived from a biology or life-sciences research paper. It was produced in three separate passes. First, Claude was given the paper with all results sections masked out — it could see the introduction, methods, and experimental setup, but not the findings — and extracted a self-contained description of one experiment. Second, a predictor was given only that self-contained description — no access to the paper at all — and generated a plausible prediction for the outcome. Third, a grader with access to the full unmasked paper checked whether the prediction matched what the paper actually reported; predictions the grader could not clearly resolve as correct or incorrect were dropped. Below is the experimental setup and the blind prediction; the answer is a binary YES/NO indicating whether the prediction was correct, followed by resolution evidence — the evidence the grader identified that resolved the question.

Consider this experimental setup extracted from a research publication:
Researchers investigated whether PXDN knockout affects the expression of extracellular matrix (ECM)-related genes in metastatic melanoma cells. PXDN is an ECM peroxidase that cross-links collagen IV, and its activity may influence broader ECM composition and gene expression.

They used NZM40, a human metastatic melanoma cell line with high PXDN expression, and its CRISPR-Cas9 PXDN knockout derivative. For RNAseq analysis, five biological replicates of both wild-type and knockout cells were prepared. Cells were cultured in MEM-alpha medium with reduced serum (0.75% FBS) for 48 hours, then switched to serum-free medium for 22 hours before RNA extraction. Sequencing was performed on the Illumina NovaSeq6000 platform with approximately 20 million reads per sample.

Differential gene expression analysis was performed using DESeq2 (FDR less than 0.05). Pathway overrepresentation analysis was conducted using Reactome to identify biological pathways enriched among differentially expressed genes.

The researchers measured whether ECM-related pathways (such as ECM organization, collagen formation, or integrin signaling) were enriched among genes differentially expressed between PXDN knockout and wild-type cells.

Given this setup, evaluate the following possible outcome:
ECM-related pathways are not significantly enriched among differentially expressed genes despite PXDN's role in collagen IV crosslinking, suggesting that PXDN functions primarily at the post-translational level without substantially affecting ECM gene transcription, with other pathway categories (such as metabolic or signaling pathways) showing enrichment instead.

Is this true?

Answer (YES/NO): NO